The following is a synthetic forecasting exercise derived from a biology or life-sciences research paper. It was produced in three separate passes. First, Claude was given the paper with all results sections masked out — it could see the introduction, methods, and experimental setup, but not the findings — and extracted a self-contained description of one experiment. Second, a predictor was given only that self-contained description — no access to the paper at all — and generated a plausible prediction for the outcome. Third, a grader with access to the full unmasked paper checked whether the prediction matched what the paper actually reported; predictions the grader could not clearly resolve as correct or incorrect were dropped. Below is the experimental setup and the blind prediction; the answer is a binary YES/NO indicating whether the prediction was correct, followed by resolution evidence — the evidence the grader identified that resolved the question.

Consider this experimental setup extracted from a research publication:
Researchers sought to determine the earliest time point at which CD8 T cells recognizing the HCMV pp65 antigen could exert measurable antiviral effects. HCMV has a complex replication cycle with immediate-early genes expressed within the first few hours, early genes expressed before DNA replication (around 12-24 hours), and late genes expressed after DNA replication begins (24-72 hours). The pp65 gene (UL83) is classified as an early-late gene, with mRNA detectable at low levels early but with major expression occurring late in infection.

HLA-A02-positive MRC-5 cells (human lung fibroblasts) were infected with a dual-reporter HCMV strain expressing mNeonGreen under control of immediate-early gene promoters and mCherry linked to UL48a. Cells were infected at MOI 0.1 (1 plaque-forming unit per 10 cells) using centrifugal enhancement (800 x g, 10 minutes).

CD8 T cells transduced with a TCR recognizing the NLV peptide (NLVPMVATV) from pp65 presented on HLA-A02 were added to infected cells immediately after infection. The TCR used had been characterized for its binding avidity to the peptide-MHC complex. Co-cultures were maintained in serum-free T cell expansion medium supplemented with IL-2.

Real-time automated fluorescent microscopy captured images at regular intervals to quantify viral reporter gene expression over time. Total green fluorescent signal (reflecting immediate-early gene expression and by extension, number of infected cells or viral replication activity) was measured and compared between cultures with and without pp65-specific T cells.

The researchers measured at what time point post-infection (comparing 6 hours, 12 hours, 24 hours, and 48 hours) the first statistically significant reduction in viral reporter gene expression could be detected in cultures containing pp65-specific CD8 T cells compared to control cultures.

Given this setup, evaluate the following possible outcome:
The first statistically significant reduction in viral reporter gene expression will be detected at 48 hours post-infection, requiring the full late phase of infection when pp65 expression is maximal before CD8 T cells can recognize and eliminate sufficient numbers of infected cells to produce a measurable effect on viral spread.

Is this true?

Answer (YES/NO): NO